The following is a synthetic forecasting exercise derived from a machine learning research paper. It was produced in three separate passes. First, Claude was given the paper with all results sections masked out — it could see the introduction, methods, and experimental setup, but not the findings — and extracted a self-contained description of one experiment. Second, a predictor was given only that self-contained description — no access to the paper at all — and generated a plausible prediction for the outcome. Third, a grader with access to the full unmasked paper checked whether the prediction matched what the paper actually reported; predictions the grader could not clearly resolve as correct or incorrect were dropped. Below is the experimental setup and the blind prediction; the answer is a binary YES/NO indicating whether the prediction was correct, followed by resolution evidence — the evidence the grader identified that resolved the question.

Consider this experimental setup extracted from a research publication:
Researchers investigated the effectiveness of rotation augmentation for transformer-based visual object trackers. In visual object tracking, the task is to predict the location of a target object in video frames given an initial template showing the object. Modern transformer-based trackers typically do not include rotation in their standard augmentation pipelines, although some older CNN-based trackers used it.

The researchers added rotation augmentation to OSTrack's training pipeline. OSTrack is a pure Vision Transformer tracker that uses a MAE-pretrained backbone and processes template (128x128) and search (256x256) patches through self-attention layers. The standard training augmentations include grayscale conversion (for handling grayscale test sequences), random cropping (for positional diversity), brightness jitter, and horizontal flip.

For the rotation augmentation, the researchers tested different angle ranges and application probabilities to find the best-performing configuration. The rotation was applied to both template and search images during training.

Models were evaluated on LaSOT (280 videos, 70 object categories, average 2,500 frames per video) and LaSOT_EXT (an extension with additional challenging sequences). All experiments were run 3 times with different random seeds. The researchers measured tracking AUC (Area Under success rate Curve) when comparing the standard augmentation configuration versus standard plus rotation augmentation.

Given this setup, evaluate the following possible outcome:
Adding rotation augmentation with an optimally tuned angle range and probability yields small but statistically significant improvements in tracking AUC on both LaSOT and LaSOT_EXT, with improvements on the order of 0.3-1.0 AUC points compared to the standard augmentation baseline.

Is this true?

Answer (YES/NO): NO